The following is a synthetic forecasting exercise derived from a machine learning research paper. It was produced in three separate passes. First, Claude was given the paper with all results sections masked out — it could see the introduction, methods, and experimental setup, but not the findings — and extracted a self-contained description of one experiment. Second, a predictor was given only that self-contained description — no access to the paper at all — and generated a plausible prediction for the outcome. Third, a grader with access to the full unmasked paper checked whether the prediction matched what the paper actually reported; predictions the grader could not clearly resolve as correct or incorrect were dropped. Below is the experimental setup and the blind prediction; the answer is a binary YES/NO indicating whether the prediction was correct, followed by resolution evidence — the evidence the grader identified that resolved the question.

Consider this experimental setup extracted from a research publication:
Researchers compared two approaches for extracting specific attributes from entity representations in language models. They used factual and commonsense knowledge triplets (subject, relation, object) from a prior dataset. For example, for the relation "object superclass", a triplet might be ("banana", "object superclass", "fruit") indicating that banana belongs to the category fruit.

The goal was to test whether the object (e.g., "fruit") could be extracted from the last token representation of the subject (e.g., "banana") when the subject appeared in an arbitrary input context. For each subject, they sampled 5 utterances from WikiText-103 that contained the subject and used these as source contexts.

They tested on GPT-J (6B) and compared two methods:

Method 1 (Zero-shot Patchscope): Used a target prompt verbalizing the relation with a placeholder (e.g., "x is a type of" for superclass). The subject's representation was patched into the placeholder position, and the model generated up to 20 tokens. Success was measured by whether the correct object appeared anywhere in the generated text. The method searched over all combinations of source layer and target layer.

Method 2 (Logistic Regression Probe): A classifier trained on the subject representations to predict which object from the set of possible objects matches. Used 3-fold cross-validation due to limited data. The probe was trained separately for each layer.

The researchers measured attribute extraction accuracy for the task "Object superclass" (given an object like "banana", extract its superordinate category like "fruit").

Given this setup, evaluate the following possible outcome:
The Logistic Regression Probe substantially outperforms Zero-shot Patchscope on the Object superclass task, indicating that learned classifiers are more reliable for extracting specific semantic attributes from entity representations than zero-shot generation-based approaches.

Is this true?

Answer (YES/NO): NO